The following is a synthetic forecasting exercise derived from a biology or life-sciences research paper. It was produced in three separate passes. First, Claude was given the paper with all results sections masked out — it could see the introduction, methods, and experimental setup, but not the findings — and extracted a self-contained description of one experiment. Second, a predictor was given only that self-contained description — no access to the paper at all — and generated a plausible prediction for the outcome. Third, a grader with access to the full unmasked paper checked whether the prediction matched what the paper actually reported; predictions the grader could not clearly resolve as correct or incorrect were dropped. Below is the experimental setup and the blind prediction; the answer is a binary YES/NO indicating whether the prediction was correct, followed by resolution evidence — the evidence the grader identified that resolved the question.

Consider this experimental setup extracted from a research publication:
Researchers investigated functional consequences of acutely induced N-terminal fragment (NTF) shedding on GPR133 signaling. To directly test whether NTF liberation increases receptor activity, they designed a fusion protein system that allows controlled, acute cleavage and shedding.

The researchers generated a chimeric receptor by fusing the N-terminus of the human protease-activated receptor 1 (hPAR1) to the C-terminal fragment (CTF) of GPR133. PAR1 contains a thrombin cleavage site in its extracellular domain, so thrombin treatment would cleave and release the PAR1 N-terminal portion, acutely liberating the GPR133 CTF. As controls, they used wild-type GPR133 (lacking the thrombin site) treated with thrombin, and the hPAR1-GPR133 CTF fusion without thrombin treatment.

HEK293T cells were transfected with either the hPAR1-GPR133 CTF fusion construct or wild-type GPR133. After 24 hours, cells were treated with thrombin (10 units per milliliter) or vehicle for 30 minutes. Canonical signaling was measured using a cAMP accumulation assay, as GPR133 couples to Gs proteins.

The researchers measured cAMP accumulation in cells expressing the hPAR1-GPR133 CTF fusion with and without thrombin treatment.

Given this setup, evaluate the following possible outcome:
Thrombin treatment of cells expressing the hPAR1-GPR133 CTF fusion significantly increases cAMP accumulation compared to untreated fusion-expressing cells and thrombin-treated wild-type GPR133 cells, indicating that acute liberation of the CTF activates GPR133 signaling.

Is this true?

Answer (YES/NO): YES